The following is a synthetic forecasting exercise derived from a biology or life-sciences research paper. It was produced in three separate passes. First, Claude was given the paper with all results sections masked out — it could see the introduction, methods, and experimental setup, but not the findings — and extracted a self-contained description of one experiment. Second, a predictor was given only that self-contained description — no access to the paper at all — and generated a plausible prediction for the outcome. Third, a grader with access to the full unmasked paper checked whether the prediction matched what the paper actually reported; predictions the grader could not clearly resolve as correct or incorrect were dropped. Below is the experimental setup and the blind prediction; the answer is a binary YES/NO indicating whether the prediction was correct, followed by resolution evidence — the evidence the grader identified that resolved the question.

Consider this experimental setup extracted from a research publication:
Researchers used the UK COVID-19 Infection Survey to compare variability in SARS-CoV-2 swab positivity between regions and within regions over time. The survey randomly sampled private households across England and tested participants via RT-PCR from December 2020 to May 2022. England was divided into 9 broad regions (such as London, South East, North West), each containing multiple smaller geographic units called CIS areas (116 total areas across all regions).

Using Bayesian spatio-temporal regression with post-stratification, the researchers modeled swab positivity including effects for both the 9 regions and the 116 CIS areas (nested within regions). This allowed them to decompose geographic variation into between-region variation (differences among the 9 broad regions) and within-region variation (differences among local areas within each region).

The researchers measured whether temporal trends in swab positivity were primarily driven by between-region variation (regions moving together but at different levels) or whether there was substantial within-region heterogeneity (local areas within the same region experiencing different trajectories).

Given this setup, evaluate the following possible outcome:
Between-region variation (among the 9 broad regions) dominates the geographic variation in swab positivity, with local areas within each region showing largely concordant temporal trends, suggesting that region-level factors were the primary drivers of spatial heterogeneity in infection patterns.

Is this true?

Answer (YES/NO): NO